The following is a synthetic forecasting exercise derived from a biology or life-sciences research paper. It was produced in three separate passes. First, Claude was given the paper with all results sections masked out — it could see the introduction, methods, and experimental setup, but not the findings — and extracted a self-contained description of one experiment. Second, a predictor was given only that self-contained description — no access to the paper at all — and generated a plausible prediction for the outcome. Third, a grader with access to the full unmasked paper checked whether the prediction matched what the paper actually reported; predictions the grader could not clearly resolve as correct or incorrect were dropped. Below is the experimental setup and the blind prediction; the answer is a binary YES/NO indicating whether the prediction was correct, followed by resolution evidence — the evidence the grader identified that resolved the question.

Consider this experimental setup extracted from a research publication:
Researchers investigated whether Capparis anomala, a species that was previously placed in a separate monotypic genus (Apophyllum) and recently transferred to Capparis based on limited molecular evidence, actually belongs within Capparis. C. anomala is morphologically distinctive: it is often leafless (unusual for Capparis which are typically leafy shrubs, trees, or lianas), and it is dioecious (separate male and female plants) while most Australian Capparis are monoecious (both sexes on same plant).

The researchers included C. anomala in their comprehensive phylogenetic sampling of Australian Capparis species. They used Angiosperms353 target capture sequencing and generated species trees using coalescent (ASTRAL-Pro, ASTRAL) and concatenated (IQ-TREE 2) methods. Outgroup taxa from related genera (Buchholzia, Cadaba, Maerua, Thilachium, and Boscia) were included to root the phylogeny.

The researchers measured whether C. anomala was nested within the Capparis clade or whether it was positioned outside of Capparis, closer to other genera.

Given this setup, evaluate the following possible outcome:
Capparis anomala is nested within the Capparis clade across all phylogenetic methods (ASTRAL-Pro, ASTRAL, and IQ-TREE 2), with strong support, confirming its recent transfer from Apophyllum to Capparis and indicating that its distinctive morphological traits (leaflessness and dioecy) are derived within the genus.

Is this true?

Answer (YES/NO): NO